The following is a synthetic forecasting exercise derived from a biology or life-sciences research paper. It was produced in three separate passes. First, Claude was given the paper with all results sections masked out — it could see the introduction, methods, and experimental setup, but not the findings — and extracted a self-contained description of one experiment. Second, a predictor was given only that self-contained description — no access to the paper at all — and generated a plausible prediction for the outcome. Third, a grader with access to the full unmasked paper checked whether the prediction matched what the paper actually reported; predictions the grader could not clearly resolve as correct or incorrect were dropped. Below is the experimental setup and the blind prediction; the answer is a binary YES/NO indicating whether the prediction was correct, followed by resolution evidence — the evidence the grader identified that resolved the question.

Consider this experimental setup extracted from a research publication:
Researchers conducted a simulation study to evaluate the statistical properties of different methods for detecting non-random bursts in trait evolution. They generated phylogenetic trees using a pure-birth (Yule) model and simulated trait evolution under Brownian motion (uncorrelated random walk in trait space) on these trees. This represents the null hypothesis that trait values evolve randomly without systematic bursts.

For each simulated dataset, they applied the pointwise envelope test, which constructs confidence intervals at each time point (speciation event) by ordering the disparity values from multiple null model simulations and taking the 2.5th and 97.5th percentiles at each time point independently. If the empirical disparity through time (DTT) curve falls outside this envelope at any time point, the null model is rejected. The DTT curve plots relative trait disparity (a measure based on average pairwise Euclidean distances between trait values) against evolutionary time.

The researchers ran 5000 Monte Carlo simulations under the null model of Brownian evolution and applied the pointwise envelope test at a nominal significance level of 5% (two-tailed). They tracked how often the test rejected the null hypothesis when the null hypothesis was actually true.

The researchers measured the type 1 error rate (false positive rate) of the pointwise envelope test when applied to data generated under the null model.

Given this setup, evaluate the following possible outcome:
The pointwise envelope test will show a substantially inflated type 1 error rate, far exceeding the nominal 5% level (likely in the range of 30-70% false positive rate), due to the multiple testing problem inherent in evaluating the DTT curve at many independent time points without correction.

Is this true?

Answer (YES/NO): YES